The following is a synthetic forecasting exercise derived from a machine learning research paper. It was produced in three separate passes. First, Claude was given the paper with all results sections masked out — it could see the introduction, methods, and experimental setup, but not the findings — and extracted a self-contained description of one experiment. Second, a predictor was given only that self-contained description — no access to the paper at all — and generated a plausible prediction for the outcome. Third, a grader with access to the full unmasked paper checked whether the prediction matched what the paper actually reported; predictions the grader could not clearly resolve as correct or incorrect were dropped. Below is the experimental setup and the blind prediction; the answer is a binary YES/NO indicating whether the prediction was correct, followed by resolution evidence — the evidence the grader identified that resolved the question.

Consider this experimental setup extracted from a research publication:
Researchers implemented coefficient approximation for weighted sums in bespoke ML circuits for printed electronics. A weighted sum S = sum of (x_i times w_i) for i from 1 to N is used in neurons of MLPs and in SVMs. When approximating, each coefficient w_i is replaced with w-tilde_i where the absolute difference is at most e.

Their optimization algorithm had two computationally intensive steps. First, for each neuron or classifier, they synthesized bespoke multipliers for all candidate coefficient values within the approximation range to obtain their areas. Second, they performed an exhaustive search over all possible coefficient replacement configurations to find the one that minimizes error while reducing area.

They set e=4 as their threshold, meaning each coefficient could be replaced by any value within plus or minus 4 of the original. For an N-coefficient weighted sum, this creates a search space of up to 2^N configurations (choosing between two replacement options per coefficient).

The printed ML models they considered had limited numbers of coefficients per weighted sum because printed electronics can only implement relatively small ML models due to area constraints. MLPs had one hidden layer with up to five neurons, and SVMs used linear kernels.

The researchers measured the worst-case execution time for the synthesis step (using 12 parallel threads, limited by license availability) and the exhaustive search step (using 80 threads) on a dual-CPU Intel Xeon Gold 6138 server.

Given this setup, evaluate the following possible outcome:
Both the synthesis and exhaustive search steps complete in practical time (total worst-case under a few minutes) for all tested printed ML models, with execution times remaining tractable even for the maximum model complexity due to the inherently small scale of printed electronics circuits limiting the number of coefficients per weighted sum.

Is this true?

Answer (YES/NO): YES